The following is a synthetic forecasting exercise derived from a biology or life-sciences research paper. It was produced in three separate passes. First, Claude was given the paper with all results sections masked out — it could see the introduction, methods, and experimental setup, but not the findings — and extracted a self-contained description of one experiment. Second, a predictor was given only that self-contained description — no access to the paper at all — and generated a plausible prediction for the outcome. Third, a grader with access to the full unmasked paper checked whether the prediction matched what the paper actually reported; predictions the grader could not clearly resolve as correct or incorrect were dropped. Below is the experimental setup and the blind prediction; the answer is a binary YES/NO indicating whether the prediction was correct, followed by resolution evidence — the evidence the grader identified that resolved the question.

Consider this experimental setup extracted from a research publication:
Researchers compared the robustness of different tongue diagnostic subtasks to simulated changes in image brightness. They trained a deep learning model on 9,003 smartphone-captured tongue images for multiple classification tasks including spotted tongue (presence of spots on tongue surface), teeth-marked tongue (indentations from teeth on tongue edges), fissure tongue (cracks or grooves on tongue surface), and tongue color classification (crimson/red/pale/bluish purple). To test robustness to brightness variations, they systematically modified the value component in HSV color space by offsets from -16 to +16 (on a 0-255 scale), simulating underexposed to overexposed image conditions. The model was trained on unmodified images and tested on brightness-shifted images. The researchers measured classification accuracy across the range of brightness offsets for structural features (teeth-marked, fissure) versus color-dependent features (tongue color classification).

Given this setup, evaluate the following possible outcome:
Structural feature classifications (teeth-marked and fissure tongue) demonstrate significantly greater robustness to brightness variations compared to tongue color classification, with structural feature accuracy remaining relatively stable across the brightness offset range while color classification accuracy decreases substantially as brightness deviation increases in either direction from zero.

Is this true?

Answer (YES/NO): NO